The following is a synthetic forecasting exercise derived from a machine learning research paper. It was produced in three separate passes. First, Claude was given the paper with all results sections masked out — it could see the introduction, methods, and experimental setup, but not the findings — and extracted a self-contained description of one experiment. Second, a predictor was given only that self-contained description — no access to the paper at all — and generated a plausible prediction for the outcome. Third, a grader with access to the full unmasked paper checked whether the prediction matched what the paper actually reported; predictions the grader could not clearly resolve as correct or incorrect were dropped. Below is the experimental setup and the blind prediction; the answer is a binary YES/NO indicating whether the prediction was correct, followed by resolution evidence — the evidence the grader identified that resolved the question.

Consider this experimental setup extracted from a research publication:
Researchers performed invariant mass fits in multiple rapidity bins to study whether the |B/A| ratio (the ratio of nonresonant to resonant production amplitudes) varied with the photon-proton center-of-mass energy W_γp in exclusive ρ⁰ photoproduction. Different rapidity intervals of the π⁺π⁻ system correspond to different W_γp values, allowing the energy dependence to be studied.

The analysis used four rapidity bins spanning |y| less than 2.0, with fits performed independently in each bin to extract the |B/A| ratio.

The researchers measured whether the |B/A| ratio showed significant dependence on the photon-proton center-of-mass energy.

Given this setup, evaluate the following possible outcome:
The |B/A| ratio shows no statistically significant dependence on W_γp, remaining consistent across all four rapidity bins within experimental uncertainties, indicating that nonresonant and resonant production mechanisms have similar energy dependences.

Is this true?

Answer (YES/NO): YES